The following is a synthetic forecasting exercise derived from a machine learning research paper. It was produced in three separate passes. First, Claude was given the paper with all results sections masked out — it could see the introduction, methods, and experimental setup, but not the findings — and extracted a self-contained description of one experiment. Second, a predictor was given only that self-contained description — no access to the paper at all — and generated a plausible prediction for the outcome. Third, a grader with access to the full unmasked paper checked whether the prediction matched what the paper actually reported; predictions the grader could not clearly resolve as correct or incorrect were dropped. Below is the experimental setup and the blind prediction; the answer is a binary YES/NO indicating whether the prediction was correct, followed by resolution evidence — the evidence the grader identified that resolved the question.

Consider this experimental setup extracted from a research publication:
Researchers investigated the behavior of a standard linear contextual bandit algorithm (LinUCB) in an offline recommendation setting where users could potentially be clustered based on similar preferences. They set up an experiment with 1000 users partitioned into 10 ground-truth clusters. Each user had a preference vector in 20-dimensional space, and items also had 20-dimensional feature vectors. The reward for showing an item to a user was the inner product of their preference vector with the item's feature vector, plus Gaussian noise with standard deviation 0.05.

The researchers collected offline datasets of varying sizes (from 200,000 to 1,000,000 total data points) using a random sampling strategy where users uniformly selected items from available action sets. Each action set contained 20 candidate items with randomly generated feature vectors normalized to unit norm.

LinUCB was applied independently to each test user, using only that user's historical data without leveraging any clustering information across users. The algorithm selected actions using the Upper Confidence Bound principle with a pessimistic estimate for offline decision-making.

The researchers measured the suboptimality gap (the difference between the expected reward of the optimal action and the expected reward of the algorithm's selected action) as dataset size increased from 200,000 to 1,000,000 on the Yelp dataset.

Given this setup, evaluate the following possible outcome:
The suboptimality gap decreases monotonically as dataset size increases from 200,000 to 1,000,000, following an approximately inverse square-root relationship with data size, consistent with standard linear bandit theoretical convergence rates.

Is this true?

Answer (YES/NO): NO